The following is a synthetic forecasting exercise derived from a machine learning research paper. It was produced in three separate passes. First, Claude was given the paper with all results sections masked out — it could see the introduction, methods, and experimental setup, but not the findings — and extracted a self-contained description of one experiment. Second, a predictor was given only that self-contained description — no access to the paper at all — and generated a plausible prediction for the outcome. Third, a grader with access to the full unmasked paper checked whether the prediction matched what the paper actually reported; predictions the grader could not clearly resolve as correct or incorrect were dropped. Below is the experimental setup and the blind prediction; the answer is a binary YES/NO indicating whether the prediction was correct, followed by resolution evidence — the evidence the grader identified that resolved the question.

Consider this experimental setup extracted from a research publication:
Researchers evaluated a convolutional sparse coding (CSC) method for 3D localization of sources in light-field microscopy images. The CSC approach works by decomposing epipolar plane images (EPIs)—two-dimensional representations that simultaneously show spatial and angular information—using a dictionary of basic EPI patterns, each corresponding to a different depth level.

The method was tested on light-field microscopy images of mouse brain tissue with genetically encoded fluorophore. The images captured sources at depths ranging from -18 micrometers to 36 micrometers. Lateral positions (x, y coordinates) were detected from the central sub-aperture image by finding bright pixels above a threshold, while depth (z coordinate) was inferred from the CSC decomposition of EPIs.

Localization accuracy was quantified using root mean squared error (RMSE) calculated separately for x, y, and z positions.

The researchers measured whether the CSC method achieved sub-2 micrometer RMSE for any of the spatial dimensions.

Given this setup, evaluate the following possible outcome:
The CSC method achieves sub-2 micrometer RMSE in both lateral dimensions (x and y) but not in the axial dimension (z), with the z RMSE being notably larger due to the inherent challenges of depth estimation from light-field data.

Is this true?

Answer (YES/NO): NO